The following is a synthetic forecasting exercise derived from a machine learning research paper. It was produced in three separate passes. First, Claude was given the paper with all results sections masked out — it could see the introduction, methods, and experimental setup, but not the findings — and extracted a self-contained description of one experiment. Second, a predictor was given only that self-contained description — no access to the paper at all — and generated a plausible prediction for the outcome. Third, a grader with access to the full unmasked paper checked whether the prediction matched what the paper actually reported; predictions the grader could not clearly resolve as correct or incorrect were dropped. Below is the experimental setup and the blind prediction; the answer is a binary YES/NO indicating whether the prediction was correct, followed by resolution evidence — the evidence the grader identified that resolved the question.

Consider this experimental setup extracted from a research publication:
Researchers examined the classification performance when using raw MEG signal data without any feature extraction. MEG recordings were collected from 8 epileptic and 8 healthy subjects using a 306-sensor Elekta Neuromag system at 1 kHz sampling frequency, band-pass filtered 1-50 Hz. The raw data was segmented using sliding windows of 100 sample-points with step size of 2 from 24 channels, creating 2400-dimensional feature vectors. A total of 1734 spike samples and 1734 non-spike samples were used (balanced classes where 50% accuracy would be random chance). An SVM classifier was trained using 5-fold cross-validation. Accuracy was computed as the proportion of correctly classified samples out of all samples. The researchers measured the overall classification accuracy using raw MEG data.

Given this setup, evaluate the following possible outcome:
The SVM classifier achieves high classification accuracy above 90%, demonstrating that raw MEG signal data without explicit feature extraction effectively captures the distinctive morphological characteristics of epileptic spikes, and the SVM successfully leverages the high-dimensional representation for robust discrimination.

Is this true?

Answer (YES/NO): NO